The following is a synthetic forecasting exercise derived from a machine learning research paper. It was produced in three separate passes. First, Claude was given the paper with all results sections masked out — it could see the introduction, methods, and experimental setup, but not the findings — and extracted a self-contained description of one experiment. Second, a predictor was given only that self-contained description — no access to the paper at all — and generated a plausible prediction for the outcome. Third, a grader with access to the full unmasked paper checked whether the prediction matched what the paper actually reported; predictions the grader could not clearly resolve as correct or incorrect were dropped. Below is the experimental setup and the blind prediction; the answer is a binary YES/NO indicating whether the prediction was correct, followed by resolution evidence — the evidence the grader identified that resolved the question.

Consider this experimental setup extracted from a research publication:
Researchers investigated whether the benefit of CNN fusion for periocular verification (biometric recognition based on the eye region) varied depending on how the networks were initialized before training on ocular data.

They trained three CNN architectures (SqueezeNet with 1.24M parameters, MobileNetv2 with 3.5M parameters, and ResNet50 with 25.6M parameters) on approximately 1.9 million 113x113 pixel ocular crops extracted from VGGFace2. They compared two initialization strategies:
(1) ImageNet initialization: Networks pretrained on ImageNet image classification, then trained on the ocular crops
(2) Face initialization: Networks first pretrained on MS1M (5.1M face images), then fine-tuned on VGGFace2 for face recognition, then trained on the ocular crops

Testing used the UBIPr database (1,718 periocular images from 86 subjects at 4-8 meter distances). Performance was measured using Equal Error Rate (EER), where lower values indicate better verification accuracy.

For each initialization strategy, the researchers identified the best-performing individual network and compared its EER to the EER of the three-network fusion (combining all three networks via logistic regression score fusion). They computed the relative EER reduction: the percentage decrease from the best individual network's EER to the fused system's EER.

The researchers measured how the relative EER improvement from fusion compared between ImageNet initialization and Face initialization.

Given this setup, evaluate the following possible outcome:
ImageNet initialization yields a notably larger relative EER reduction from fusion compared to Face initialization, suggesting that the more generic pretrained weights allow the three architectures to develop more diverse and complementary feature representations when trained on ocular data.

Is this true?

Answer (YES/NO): NO